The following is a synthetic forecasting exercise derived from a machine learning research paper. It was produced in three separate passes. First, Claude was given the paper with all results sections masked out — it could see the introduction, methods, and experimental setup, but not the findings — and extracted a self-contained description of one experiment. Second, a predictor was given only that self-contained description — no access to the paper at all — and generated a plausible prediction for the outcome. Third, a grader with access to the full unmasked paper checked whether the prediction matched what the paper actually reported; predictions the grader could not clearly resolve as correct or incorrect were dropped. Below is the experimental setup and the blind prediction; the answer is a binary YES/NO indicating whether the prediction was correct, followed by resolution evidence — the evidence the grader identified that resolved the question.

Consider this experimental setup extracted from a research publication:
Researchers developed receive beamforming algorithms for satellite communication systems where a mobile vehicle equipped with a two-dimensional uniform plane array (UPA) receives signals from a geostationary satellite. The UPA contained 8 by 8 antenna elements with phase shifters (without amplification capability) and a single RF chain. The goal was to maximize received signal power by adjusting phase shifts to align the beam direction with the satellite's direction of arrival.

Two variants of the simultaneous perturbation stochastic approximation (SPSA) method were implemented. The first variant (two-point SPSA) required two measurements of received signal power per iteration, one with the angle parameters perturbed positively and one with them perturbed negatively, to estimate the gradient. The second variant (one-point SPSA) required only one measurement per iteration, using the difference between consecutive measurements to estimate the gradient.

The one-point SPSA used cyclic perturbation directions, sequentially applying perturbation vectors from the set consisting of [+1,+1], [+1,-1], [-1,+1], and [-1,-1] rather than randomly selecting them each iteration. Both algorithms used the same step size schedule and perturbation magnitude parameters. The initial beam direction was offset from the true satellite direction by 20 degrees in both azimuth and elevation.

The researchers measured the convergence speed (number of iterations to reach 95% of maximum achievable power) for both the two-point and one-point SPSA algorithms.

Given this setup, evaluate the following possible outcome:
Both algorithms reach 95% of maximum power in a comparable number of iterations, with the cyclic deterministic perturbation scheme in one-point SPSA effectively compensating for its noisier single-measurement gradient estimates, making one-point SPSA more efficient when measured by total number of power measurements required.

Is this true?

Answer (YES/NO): YES